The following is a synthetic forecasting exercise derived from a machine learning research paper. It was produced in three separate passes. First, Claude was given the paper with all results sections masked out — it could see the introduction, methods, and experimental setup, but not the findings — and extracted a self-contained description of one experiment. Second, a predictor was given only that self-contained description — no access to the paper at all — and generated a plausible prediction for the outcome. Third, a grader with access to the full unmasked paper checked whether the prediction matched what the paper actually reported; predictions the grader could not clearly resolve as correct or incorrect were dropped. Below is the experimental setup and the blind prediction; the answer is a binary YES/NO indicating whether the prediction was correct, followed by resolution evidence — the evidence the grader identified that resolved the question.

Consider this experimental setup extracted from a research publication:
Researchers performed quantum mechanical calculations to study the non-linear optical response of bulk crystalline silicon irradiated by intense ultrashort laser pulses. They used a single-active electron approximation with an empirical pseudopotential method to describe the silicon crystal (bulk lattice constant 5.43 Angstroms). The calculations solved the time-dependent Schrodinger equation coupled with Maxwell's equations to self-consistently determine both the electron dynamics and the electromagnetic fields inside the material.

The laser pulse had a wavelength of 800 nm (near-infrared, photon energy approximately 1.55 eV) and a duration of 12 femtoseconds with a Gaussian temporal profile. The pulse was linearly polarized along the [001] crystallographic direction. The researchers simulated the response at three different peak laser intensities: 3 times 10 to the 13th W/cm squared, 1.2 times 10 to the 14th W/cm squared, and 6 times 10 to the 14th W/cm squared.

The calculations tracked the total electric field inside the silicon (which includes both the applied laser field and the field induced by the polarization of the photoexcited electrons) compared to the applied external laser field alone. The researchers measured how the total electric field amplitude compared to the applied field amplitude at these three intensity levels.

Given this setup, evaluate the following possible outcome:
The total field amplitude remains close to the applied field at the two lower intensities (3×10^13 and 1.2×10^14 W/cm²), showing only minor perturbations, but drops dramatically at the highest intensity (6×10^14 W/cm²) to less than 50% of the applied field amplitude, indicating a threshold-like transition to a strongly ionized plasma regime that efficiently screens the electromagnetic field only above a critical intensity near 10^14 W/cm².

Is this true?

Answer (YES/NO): NO